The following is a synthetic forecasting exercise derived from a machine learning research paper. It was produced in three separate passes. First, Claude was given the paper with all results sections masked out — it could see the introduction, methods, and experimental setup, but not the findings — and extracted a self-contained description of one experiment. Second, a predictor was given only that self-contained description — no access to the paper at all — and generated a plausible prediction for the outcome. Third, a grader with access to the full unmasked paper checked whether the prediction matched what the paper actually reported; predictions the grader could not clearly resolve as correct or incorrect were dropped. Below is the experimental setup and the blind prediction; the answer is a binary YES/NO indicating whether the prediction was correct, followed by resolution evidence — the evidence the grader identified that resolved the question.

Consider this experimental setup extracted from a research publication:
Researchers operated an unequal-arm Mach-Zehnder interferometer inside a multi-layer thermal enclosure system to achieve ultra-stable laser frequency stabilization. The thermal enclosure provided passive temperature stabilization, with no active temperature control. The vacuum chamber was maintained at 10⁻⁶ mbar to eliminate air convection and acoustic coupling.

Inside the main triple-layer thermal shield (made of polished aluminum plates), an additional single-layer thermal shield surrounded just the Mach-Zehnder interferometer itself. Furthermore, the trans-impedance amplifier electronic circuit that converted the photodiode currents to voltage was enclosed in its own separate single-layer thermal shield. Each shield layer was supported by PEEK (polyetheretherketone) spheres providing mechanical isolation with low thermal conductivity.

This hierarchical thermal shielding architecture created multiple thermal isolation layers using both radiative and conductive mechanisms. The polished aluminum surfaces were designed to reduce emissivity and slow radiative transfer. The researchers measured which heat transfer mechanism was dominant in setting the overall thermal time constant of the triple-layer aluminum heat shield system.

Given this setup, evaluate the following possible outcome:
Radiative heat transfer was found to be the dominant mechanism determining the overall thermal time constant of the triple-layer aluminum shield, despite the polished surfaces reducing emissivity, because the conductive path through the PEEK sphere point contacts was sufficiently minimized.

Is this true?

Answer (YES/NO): YES